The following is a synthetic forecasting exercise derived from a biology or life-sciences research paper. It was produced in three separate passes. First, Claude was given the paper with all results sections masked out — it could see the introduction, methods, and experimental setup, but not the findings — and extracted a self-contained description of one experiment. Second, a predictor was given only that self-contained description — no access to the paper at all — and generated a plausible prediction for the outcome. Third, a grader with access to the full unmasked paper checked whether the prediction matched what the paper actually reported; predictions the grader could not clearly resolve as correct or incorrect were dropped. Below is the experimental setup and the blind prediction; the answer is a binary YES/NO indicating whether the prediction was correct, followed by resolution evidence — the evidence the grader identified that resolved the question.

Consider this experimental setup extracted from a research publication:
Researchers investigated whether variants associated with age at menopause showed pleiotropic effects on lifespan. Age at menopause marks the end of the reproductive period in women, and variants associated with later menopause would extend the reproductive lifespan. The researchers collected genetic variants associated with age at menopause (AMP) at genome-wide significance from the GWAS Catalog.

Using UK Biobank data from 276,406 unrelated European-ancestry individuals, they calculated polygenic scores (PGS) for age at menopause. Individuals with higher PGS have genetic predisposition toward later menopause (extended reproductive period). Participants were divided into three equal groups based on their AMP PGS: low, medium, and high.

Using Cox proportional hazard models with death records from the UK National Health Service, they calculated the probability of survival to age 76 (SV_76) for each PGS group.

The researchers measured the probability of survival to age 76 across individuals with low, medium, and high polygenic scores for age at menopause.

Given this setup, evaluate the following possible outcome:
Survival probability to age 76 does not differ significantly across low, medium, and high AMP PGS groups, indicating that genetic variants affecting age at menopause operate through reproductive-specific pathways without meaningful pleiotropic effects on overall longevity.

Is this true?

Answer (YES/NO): NO